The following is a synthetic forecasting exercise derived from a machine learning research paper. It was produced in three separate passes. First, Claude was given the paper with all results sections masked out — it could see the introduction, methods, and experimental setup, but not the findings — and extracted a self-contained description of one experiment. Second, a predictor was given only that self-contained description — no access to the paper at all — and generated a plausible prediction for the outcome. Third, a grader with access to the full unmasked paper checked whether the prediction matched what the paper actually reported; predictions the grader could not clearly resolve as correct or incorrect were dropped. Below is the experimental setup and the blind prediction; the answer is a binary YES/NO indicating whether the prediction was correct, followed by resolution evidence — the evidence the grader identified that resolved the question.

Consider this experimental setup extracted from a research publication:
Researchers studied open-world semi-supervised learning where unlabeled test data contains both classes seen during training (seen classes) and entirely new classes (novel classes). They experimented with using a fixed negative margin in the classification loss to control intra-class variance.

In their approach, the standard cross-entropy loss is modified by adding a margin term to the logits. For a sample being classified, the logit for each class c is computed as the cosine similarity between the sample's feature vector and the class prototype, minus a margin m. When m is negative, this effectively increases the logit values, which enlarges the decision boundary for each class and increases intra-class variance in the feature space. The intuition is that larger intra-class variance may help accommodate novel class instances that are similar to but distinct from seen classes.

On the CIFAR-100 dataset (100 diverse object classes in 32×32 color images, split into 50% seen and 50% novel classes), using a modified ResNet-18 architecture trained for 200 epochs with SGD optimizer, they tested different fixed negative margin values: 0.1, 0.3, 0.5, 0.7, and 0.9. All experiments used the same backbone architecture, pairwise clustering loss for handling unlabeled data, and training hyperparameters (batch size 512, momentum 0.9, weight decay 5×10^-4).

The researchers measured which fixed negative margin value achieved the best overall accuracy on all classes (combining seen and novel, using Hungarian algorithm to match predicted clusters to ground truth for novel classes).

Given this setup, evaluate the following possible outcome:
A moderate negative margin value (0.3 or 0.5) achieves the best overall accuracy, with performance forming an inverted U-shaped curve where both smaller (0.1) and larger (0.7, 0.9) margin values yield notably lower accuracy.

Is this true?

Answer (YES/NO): YES